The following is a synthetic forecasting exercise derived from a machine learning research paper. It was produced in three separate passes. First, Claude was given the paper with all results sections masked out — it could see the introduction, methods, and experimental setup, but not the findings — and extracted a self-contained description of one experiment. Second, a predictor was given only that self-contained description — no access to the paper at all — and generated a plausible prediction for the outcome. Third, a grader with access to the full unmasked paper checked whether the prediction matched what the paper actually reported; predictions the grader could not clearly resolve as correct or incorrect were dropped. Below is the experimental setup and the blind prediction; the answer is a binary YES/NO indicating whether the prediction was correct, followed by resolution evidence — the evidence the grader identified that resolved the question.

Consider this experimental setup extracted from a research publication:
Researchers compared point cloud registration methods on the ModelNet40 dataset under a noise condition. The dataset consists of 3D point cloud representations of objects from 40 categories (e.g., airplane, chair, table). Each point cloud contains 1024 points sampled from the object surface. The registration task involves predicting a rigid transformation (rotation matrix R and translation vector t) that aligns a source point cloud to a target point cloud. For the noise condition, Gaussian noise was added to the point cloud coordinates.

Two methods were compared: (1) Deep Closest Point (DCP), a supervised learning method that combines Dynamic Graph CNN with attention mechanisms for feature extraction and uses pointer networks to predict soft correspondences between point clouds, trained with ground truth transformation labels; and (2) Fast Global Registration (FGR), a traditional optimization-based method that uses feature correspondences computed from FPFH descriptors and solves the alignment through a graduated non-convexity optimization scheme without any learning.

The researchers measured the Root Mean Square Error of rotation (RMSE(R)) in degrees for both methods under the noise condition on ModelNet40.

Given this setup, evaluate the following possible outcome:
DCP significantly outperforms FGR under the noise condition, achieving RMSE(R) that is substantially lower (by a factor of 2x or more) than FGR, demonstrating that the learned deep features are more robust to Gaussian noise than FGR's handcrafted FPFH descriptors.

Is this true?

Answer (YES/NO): NO